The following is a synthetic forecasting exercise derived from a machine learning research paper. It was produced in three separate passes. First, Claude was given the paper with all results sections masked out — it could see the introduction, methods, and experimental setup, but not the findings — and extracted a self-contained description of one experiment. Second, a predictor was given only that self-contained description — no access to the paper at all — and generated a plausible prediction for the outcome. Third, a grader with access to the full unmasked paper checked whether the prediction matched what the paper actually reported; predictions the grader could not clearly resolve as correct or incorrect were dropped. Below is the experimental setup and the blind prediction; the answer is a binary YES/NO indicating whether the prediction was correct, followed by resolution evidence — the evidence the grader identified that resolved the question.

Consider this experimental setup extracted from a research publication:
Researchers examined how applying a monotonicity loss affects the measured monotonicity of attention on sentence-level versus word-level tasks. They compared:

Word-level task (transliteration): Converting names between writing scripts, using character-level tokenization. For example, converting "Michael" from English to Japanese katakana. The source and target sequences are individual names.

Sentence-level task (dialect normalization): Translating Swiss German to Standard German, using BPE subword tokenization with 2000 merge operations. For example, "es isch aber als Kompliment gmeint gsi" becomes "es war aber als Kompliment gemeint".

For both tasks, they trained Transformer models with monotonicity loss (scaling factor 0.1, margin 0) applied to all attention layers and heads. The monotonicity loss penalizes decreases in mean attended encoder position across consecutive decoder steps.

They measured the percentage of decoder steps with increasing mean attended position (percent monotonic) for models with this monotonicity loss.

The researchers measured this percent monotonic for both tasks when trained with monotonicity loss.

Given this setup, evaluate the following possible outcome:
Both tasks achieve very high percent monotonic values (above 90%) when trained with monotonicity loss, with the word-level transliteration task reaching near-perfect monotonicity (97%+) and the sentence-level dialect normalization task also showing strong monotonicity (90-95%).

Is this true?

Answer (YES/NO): NO